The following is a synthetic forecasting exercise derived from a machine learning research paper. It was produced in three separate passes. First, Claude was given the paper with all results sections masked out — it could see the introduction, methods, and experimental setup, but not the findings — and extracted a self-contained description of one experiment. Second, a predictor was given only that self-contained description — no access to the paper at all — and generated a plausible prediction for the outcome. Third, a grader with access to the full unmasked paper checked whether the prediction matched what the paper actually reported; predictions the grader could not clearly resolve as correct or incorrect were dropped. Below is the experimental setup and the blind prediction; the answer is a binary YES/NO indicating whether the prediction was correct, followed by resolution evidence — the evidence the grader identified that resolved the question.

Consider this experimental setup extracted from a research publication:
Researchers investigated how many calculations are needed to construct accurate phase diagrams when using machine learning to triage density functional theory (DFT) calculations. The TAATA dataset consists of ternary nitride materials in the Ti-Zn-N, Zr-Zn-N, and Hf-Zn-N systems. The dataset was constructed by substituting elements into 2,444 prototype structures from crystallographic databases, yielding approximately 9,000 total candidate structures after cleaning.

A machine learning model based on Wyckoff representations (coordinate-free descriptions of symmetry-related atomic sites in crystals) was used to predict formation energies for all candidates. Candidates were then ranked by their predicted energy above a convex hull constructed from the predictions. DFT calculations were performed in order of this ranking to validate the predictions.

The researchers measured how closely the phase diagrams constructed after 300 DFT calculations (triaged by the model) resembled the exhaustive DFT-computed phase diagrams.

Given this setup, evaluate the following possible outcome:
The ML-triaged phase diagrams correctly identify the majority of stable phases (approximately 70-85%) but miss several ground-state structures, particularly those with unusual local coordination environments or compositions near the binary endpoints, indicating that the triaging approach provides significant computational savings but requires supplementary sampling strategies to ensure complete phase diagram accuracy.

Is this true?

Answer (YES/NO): NO